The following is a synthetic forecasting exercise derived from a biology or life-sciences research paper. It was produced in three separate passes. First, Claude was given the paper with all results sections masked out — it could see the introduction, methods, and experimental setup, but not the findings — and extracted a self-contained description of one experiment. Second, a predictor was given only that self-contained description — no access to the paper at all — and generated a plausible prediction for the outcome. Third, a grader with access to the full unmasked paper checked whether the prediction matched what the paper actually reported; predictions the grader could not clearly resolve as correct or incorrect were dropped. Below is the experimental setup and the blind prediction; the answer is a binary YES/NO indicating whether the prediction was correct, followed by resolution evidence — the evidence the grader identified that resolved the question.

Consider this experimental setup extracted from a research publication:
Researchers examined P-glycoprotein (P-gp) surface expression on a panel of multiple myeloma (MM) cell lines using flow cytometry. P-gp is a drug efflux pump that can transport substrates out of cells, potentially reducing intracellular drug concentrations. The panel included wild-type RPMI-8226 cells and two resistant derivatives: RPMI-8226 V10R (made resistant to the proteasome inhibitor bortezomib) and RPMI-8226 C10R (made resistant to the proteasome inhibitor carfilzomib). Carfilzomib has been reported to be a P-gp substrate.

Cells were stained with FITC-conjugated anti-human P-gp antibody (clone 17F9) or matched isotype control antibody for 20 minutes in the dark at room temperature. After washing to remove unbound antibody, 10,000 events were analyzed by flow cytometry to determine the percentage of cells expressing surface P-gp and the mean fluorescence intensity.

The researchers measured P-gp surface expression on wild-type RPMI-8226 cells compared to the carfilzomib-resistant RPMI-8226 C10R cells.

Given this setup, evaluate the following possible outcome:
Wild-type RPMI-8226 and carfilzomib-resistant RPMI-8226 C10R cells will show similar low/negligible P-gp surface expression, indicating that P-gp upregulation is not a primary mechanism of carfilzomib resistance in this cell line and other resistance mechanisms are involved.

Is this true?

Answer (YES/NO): YES